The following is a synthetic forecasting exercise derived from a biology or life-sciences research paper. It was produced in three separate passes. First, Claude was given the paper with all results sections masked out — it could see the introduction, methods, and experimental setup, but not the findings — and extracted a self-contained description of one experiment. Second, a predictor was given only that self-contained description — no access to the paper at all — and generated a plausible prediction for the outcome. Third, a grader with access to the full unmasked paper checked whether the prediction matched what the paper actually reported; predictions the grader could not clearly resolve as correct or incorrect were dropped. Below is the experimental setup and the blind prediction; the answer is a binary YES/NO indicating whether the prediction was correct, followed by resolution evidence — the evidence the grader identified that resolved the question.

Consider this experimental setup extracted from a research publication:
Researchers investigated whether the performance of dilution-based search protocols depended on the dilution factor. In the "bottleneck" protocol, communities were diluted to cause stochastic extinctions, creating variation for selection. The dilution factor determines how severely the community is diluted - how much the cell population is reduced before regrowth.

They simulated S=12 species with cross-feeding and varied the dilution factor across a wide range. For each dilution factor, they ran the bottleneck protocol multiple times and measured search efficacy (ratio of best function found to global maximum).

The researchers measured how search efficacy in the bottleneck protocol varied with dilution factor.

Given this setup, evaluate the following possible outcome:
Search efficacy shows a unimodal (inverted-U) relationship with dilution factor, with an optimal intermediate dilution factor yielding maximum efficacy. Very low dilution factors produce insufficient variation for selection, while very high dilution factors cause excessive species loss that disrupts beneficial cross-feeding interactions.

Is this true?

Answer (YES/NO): YES